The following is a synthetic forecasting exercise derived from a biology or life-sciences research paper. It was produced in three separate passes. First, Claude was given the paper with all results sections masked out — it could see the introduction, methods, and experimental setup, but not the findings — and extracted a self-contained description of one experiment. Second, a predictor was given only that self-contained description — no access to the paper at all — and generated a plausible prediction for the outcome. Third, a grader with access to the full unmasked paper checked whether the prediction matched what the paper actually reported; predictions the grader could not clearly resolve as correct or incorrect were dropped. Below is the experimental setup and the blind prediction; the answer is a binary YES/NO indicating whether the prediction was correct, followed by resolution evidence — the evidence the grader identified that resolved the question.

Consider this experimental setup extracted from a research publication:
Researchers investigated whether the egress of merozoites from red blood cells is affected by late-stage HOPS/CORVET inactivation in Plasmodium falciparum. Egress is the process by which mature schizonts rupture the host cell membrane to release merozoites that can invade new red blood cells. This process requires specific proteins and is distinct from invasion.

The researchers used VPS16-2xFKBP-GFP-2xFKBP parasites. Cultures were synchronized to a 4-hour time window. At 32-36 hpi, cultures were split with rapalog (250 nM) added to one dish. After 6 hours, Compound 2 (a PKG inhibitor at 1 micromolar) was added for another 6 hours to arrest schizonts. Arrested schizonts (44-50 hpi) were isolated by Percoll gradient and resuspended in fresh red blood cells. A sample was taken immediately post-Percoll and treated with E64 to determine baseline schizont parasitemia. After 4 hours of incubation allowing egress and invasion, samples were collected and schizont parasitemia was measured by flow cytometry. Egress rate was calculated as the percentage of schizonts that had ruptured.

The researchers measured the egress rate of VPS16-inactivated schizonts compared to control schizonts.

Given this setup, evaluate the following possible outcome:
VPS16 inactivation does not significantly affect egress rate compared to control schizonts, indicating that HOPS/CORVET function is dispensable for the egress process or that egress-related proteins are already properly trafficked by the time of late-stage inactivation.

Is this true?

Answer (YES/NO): YES